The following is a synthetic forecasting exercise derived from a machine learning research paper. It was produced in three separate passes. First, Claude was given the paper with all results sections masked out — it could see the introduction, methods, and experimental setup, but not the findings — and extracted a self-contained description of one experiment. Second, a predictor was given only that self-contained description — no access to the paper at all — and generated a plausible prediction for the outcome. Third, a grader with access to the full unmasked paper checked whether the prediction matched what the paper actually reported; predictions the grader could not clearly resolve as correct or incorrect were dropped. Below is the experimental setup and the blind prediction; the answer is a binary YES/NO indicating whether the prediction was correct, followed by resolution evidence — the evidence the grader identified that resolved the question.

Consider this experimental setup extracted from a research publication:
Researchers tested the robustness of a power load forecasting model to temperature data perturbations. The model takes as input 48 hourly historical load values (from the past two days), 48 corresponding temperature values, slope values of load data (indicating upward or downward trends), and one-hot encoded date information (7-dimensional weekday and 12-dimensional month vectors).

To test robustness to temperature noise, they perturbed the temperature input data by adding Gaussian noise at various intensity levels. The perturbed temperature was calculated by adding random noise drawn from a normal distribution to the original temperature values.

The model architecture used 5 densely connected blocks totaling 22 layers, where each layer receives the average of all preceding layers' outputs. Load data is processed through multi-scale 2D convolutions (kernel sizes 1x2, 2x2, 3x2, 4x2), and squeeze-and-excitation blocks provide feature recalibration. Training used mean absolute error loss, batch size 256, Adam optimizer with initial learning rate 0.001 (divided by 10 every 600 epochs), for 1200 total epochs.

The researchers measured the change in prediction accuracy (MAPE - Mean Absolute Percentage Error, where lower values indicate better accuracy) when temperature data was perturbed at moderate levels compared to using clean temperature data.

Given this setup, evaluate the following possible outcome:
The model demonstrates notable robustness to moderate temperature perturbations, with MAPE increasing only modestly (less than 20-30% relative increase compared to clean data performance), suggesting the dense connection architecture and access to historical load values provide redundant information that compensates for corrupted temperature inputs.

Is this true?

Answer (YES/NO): YES